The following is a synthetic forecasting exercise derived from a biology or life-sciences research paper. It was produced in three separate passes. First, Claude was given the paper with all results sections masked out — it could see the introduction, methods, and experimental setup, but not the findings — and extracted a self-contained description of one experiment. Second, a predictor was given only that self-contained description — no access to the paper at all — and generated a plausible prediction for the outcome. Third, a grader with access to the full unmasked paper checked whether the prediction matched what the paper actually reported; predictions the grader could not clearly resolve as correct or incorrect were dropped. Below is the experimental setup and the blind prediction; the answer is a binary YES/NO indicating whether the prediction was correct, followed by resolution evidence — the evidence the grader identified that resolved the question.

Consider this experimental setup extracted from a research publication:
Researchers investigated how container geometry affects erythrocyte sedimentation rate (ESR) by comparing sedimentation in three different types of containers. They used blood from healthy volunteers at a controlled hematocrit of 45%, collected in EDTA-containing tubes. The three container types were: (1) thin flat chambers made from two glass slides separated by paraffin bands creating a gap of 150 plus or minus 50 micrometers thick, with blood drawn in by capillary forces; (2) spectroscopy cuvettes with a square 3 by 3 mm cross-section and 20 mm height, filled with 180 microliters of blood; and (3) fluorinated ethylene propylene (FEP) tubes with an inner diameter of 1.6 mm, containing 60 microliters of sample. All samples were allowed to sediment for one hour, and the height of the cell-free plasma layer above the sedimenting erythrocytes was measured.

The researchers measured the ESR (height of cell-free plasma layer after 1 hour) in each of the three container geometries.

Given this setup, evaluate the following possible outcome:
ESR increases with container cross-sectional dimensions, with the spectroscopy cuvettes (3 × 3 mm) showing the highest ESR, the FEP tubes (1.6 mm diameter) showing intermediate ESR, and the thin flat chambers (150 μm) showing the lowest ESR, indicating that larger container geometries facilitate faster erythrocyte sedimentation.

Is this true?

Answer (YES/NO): NO